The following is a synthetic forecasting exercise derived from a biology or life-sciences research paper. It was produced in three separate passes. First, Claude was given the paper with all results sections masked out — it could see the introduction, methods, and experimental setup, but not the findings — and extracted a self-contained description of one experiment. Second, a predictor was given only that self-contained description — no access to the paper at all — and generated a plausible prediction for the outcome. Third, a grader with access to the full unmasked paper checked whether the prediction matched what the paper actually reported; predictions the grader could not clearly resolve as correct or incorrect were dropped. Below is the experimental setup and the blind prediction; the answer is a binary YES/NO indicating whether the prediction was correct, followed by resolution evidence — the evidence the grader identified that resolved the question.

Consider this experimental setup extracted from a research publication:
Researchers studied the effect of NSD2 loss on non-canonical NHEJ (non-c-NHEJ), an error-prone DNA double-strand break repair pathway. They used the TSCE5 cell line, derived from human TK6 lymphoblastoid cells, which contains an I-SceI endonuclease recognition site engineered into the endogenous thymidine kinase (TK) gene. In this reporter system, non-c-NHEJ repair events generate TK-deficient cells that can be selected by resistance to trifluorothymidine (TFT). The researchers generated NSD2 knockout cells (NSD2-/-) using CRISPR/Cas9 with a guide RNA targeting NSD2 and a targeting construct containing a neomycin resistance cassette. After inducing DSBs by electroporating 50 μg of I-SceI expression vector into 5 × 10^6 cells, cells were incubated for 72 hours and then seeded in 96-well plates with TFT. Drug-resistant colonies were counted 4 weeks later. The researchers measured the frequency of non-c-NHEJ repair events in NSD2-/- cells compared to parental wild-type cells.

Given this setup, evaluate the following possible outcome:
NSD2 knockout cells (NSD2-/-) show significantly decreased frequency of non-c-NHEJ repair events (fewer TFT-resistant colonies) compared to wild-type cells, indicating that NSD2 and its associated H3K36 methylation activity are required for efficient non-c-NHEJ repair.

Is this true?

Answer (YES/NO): NO